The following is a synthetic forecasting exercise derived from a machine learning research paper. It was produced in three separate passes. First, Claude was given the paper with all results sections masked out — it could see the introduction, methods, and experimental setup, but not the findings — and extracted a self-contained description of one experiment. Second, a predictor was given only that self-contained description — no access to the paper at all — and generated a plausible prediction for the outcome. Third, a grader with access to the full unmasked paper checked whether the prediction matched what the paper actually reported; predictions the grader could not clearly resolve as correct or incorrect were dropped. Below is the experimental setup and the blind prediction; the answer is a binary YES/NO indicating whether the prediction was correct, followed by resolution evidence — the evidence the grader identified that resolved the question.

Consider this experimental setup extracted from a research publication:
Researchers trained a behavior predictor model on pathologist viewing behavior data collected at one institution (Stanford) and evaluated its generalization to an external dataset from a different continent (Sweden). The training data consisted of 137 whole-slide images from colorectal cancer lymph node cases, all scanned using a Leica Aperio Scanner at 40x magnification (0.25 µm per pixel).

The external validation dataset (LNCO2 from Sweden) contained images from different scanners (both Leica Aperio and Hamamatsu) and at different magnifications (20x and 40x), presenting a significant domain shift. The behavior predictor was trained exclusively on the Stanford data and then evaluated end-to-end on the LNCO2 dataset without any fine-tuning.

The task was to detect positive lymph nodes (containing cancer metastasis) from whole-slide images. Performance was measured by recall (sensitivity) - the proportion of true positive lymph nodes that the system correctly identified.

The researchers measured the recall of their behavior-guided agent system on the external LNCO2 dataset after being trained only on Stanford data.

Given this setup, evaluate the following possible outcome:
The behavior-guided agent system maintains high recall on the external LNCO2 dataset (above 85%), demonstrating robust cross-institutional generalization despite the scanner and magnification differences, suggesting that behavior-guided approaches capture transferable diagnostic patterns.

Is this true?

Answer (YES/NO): YES